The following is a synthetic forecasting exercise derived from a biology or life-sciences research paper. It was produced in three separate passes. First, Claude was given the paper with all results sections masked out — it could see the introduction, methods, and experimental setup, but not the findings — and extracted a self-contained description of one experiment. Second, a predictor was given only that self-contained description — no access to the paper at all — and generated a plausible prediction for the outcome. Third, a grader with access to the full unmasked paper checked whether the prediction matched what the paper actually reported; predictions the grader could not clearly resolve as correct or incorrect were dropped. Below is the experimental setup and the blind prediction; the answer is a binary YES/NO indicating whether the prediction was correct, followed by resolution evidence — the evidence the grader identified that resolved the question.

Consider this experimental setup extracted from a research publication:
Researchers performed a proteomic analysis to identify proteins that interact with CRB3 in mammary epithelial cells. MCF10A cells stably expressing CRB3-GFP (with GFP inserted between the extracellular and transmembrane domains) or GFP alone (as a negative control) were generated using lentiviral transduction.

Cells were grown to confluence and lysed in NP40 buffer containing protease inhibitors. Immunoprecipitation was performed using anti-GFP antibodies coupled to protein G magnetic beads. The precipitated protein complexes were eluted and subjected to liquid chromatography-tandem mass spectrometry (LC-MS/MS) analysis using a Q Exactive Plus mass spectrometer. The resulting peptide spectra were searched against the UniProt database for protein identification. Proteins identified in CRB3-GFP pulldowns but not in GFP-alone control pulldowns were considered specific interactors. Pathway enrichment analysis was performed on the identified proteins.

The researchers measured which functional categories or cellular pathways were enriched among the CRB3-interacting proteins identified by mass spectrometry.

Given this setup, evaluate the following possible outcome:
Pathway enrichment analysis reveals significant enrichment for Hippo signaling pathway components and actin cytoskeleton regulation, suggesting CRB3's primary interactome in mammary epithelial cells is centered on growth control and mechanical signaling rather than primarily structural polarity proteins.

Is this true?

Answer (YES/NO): NO